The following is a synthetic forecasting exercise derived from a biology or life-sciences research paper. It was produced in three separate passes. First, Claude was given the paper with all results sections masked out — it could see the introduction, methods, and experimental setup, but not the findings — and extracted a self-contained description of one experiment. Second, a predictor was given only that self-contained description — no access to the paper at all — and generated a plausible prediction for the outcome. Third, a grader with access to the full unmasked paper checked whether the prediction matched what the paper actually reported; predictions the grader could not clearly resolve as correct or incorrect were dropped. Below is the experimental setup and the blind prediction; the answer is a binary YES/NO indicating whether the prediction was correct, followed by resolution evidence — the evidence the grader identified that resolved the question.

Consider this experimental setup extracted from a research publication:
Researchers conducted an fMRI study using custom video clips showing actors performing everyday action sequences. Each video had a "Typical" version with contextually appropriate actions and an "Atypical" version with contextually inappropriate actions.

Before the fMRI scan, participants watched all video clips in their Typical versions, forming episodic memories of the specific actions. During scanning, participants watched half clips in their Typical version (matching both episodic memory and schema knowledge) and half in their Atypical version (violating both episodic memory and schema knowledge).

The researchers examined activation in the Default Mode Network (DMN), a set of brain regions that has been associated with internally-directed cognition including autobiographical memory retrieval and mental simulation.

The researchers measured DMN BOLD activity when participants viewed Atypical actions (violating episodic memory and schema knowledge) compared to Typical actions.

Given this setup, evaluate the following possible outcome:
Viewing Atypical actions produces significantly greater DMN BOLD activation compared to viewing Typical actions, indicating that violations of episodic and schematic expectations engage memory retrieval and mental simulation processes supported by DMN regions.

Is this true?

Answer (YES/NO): YES